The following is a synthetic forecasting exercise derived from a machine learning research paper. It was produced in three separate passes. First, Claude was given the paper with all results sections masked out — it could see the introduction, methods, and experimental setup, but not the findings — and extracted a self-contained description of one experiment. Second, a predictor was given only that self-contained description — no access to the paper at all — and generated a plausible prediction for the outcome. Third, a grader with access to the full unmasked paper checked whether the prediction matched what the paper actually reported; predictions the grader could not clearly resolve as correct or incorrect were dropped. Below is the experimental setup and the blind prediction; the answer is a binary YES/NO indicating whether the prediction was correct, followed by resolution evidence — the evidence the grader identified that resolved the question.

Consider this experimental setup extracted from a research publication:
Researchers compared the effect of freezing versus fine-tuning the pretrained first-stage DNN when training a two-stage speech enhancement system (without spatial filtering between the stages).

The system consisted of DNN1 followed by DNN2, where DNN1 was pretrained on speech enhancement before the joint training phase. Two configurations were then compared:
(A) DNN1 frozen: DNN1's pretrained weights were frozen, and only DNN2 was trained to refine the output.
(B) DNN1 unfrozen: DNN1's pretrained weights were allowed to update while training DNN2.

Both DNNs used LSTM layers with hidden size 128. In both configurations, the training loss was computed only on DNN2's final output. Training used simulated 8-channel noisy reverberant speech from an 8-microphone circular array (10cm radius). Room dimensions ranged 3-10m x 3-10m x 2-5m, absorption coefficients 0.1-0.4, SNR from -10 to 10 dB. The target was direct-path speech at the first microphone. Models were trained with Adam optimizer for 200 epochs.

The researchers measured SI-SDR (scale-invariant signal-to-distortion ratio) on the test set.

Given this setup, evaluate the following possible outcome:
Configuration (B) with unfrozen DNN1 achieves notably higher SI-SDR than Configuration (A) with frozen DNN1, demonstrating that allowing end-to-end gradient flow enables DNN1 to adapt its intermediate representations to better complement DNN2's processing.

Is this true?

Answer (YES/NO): YES